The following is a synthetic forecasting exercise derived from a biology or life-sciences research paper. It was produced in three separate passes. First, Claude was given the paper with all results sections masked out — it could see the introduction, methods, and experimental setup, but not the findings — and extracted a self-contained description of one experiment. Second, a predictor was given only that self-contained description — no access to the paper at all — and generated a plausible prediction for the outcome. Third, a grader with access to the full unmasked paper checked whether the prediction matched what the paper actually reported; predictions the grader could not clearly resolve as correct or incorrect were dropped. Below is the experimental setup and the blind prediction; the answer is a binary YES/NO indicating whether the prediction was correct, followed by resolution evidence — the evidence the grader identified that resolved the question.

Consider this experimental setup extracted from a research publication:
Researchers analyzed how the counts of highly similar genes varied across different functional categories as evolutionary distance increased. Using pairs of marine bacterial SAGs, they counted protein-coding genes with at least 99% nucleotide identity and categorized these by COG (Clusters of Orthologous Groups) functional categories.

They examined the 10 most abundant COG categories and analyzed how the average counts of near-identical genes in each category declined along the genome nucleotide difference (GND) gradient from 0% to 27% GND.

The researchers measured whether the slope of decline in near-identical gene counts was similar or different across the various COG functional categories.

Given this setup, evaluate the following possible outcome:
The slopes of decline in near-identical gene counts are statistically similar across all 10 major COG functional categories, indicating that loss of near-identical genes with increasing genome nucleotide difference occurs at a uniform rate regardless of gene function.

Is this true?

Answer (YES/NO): YES